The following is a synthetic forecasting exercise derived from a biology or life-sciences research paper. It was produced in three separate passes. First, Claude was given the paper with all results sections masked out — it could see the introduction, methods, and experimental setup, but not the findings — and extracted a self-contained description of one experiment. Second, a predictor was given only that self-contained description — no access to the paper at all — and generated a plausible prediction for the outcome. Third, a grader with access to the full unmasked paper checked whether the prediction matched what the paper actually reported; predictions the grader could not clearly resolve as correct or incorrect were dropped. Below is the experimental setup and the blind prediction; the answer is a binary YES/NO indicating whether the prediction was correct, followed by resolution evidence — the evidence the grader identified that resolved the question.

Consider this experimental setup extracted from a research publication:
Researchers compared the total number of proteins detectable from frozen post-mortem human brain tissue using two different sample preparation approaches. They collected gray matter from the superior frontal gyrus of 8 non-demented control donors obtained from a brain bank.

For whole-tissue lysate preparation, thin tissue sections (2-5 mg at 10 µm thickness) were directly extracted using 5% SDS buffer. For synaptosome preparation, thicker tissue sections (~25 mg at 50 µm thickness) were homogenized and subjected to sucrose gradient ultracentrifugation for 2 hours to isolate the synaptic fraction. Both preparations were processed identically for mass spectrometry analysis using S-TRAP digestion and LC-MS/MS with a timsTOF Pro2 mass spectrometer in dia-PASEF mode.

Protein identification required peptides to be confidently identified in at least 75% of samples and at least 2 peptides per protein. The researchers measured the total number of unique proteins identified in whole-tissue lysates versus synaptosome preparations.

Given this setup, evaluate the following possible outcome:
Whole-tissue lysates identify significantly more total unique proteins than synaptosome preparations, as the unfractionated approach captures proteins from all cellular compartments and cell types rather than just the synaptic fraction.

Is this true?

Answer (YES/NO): NO